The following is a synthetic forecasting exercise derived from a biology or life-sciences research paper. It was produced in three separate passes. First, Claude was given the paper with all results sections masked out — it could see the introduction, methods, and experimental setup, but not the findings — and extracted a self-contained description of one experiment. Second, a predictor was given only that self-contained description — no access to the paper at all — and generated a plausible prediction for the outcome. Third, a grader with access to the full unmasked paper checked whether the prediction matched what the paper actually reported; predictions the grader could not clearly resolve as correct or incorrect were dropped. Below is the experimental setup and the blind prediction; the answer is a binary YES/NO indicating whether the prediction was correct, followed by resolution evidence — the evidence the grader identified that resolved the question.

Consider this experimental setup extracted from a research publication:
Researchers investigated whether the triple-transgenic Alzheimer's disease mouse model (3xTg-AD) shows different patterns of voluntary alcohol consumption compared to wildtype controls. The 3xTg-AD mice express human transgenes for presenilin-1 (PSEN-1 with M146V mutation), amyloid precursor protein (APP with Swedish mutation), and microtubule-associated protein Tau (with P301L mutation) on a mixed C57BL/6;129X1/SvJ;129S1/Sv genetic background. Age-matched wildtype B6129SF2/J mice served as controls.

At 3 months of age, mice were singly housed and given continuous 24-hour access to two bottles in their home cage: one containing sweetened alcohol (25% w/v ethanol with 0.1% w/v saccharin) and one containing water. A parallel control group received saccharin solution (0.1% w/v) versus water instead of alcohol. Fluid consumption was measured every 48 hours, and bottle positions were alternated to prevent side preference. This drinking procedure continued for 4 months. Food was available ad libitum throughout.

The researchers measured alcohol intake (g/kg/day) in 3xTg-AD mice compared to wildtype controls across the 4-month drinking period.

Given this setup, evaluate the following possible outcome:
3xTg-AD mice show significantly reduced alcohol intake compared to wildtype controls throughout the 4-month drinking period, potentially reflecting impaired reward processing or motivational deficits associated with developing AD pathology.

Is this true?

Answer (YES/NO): NO